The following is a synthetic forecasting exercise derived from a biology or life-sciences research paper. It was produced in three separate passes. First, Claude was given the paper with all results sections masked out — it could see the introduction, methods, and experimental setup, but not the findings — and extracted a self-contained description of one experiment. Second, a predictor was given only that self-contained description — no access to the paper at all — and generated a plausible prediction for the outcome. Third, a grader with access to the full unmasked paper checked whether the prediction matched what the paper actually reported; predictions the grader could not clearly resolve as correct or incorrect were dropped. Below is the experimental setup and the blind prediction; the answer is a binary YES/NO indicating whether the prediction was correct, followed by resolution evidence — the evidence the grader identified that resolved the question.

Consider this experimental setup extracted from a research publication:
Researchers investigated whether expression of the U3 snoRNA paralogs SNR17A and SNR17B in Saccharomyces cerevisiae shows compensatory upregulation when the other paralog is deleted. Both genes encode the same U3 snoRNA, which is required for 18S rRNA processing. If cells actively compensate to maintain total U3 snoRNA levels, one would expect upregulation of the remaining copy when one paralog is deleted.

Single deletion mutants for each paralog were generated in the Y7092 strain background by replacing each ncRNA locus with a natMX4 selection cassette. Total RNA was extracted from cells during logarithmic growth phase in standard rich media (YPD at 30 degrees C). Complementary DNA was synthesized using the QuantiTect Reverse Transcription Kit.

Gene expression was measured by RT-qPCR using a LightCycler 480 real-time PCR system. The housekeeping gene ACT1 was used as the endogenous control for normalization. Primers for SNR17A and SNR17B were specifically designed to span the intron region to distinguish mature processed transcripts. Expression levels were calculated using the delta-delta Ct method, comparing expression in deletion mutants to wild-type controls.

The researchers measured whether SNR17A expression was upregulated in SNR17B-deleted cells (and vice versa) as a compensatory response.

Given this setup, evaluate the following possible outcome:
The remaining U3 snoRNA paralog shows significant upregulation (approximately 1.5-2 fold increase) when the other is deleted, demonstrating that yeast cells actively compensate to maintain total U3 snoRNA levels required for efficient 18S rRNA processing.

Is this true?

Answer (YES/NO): NO